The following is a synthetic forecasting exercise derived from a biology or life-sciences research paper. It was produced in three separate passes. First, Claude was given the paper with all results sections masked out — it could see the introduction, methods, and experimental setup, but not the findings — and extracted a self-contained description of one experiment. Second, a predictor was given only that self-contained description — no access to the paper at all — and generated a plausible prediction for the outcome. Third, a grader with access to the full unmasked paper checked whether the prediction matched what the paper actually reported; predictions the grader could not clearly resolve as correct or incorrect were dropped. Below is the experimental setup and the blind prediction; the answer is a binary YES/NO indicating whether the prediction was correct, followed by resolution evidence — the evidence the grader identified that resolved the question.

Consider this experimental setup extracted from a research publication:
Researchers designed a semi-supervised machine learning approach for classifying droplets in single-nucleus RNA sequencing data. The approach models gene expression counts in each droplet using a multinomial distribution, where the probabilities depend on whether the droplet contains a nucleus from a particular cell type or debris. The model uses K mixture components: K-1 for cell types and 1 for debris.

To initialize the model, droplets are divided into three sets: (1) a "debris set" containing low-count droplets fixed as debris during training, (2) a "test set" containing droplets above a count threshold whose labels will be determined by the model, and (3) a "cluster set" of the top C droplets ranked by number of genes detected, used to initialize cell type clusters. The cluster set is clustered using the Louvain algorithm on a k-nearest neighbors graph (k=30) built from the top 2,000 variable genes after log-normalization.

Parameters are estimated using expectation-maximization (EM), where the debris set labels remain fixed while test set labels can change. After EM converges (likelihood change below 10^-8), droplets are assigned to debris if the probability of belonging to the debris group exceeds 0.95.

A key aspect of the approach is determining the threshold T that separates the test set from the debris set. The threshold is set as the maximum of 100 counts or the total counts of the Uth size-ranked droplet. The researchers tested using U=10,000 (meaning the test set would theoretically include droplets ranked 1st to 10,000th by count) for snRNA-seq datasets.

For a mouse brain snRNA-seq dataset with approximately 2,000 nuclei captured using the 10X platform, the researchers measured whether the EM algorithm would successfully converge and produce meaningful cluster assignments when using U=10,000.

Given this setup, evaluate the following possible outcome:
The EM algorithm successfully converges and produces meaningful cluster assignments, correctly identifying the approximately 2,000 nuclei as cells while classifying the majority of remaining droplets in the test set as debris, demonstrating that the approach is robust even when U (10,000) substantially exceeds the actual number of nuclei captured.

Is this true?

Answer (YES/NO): YES